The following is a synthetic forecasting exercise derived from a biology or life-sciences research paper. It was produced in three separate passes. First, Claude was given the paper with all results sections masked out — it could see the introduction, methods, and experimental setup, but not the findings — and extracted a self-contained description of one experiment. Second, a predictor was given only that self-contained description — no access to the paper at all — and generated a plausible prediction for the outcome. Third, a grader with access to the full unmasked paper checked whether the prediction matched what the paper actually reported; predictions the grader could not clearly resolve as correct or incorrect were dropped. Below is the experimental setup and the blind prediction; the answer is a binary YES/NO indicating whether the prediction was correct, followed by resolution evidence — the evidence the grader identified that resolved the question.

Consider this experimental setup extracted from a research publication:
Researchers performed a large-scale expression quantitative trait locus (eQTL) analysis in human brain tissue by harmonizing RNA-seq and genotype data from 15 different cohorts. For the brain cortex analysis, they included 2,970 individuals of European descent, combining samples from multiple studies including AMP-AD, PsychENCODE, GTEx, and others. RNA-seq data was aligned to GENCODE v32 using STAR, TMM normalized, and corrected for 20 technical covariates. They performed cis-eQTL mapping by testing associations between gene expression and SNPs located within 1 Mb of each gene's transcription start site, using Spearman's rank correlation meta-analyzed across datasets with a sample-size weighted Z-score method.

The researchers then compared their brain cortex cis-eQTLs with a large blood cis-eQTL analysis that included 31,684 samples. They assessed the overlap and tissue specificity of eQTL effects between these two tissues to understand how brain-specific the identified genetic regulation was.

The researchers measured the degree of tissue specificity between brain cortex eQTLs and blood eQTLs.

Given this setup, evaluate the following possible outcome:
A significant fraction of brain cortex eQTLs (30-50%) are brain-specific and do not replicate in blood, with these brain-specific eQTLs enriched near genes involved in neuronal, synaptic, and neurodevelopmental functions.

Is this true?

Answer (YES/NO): NO